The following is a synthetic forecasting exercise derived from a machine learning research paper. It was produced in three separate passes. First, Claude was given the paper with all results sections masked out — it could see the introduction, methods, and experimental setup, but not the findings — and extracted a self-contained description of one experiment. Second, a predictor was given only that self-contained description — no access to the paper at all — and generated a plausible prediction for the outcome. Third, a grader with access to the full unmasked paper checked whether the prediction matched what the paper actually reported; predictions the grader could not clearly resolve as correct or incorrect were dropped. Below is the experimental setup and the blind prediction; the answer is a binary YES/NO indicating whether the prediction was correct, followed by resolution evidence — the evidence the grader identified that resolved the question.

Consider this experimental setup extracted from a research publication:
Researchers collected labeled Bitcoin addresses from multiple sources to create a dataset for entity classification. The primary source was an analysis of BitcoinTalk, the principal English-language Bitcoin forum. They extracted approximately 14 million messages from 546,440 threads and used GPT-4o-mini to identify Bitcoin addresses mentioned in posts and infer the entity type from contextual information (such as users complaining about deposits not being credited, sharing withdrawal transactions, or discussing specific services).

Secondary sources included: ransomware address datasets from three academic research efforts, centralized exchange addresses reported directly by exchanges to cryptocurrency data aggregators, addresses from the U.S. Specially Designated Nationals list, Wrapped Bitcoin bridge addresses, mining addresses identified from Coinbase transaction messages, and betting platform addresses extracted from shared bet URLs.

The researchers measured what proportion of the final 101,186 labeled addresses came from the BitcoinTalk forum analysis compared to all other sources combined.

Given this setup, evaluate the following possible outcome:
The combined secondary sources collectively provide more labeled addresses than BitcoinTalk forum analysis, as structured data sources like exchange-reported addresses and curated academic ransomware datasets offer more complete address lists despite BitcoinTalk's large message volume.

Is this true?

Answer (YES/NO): NO